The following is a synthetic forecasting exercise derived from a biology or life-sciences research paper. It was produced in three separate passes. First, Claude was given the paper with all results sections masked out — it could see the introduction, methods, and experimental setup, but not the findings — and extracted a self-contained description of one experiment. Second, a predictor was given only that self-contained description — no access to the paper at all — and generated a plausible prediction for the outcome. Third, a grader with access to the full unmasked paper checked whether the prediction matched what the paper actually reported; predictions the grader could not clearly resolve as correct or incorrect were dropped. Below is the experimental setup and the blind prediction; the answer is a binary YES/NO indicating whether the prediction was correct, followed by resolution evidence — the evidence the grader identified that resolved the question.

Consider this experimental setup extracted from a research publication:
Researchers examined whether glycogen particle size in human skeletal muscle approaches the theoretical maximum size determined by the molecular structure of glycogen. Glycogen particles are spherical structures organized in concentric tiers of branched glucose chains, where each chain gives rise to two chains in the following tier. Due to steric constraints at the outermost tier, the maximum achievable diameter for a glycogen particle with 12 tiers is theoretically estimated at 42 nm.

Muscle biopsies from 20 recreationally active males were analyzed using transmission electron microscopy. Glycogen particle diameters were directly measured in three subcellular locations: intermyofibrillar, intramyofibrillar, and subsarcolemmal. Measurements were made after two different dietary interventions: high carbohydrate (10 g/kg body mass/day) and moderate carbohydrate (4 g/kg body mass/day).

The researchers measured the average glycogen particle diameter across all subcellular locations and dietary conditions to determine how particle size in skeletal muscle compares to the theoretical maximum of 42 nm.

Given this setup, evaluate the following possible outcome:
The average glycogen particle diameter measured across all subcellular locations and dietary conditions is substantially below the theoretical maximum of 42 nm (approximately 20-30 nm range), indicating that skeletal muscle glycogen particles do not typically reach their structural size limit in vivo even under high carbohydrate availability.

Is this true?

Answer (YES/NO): YES